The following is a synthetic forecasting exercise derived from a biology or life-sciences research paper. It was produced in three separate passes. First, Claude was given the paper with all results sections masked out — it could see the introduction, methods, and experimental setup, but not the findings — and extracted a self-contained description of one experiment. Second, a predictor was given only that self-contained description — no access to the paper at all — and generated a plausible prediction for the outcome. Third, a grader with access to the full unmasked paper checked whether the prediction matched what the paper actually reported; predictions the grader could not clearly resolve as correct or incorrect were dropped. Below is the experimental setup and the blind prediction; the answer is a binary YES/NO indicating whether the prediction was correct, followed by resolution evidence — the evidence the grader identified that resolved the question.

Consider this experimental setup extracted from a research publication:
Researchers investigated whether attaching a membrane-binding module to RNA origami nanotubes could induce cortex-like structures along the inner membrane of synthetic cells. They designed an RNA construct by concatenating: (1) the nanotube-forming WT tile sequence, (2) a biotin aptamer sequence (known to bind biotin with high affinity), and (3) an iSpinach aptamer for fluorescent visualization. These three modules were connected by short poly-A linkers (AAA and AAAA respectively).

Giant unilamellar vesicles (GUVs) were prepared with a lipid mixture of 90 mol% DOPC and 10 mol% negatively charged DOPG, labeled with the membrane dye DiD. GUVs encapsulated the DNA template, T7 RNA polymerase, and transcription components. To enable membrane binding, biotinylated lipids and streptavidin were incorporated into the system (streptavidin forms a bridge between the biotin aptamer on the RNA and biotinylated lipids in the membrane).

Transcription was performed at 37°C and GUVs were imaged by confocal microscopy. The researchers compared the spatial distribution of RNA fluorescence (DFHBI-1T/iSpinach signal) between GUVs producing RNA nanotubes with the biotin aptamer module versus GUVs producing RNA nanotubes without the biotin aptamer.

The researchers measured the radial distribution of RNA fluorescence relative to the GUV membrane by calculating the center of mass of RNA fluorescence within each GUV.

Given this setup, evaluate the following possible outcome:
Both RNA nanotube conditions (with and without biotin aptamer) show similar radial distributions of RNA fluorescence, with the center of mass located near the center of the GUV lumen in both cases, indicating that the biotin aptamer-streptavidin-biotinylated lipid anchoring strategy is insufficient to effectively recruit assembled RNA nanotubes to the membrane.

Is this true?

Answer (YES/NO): NO